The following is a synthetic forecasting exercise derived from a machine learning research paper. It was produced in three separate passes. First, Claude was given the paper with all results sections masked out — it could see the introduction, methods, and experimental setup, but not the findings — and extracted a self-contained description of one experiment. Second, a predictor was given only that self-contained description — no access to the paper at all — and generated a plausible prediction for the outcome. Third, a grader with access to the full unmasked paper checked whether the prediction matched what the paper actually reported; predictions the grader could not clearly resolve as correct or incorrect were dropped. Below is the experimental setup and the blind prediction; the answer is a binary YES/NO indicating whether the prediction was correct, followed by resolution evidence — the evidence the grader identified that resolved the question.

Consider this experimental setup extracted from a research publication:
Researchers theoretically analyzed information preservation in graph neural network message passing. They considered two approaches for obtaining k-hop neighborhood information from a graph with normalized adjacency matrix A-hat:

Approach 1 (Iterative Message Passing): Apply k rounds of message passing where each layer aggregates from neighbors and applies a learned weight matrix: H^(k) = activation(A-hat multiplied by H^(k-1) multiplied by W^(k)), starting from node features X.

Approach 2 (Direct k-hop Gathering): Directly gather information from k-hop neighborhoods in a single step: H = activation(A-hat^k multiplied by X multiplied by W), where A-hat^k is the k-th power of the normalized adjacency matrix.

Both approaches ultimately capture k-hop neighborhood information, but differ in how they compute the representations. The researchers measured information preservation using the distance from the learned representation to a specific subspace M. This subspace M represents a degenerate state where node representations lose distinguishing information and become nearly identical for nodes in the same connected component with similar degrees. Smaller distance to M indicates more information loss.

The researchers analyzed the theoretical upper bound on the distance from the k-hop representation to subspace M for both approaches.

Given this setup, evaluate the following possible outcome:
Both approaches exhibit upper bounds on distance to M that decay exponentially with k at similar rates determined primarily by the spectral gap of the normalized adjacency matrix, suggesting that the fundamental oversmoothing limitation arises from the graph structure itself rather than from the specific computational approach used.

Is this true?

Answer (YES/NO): NO